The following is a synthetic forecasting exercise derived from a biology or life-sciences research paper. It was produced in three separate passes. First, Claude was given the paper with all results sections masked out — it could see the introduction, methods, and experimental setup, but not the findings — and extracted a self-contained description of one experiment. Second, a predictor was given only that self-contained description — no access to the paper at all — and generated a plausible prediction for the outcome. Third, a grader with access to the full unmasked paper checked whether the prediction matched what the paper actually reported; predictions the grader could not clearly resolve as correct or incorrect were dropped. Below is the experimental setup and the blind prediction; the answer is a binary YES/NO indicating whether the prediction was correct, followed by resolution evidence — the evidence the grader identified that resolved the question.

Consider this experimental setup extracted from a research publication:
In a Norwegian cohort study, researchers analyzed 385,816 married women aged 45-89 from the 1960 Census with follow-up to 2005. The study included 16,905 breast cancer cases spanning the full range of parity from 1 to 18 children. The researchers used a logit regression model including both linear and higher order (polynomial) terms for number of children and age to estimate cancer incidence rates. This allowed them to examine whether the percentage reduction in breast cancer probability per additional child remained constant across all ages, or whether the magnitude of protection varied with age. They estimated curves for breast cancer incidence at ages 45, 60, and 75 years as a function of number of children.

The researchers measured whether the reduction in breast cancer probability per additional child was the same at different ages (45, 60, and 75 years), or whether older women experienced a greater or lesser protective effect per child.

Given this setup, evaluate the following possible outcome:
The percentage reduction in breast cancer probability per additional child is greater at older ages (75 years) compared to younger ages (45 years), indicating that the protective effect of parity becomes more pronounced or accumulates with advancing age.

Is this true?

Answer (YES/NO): YES